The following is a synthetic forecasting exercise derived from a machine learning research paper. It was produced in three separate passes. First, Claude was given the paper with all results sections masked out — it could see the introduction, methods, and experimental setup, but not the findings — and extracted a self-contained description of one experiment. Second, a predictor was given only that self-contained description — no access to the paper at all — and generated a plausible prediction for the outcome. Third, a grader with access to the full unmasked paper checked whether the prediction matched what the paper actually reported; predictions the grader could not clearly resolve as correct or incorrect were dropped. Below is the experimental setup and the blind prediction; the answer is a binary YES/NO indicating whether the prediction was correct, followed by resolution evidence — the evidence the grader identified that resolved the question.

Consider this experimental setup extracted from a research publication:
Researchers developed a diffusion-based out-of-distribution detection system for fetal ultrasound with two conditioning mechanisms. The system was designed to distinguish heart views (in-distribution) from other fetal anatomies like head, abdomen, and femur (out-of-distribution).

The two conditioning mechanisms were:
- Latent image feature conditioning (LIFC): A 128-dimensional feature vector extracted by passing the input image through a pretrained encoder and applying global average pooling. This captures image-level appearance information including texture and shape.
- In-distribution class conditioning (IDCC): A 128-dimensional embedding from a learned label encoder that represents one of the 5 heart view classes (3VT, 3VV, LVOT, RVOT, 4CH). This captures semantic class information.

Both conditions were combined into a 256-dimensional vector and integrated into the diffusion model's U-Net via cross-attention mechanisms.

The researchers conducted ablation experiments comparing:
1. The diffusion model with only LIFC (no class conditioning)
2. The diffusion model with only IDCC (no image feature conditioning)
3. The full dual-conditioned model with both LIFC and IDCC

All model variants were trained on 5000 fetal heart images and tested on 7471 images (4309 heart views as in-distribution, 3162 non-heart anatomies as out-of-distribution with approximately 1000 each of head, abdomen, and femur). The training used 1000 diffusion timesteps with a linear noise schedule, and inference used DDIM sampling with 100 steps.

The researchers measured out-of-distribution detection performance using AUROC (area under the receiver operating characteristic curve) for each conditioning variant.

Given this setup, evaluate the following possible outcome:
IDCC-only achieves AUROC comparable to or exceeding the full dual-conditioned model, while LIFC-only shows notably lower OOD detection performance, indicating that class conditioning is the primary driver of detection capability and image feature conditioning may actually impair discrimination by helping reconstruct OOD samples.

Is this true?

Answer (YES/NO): NO